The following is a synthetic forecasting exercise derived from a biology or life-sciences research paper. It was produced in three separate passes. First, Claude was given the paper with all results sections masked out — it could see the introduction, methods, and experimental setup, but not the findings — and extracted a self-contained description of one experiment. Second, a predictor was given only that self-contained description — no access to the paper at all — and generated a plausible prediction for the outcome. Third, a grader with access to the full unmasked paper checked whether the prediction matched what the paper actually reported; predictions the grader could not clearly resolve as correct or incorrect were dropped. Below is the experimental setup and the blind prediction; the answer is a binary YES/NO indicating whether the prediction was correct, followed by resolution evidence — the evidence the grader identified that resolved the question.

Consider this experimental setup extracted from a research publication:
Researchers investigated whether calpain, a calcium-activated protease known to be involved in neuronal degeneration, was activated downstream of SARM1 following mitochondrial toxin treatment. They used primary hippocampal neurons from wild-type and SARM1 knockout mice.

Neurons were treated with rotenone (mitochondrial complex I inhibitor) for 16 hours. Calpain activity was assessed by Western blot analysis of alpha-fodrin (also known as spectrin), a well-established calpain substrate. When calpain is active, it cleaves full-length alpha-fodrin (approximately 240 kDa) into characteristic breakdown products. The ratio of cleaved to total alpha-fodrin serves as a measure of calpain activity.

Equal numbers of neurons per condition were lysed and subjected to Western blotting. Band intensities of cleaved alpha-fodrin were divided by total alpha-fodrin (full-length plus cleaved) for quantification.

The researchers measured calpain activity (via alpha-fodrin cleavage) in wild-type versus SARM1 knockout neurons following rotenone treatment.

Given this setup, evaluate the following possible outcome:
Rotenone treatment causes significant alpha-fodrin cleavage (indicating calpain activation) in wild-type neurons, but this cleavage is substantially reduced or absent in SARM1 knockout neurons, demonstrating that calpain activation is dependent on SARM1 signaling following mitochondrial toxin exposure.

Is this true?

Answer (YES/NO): NO